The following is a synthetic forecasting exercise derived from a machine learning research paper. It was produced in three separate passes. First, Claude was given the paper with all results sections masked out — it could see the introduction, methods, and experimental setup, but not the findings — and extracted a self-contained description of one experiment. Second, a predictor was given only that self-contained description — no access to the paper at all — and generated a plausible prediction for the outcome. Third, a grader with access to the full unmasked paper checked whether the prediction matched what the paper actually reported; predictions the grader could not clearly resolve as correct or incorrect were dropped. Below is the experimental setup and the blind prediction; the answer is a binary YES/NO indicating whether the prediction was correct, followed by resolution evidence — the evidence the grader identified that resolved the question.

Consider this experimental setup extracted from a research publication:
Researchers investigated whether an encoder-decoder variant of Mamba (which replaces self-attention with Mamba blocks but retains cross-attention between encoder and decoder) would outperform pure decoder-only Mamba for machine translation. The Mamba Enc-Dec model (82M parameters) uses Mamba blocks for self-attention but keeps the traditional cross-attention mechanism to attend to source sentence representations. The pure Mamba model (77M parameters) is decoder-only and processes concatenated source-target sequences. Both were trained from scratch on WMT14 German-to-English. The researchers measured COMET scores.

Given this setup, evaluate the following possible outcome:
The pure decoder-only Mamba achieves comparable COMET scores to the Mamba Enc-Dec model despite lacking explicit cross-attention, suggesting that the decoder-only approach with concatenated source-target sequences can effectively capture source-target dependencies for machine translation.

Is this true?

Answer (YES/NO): YES